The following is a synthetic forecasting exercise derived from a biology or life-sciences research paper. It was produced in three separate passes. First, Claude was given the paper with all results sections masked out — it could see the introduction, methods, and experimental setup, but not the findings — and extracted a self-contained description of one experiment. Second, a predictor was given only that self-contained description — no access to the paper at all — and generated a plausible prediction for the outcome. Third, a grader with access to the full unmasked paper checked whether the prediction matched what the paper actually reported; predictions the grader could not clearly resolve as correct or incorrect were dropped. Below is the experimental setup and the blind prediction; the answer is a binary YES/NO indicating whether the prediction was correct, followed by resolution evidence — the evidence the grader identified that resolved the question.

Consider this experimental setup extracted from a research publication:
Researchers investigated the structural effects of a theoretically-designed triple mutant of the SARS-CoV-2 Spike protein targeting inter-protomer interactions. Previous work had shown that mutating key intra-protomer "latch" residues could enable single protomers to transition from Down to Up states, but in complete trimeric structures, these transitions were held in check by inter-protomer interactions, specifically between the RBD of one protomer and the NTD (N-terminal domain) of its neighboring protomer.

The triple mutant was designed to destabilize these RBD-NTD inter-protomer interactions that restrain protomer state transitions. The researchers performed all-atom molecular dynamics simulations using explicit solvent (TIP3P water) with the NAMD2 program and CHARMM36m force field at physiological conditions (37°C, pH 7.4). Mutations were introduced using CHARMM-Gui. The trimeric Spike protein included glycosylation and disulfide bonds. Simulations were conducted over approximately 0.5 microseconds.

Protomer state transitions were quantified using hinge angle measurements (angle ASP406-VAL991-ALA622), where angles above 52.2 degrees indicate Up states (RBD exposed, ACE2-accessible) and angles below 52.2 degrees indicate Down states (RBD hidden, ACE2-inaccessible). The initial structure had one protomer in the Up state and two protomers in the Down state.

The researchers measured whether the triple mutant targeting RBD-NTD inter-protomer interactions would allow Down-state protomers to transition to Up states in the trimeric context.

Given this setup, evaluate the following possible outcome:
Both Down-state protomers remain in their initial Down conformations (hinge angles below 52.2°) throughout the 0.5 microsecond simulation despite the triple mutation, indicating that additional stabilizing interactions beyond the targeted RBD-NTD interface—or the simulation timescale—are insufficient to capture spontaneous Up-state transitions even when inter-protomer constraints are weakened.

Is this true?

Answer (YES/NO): NO